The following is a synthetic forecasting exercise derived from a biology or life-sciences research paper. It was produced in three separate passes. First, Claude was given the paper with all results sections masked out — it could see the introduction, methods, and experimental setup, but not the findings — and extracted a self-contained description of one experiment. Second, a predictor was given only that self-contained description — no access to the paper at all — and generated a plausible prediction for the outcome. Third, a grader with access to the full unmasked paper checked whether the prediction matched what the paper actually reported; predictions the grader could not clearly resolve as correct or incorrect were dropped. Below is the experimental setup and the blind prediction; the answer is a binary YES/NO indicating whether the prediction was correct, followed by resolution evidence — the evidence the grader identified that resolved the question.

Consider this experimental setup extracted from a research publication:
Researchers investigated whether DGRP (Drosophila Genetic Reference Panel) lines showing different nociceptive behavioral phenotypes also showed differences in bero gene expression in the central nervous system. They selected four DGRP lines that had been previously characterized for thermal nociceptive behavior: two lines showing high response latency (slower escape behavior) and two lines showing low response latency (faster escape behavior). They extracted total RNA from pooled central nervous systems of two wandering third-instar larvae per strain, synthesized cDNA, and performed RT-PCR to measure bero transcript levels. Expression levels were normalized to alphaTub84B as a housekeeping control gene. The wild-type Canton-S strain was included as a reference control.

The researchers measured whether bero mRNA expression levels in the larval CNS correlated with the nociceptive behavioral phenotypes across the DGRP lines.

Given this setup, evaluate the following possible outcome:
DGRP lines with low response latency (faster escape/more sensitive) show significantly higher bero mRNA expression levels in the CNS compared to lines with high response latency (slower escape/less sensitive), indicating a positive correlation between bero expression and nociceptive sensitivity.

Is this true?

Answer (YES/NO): NO